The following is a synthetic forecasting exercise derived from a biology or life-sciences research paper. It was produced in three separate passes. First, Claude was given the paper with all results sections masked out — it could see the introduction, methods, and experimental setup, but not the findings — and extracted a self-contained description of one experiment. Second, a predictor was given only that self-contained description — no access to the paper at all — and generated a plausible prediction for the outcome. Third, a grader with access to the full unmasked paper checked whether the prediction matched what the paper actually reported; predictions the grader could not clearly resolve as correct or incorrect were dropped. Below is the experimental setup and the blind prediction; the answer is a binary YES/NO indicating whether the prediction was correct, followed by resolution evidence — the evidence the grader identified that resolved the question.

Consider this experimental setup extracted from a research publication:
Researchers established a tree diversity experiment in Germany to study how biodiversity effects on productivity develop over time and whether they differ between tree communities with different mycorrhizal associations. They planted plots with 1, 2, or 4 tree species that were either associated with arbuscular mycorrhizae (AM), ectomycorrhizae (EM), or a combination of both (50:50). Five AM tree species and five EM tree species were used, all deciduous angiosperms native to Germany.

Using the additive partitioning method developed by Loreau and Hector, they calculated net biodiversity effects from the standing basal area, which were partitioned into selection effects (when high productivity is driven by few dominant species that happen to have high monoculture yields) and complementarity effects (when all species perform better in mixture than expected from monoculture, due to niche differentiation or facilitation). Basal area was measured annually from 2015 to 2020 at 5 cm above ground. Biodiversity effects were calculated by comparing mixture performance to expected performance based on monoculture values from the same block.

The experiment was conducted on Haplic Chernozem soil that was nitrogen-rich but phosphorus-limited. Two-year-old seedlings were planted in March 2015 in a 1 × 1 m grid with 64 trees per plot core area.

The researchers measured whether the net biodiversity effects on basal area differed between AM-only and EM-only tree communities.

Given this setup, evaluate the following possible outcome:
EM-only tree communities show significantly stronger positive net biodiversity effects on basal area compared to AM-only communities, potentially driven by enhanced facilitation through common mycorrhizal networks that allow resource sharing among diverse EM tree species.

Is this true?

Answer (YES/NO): YES